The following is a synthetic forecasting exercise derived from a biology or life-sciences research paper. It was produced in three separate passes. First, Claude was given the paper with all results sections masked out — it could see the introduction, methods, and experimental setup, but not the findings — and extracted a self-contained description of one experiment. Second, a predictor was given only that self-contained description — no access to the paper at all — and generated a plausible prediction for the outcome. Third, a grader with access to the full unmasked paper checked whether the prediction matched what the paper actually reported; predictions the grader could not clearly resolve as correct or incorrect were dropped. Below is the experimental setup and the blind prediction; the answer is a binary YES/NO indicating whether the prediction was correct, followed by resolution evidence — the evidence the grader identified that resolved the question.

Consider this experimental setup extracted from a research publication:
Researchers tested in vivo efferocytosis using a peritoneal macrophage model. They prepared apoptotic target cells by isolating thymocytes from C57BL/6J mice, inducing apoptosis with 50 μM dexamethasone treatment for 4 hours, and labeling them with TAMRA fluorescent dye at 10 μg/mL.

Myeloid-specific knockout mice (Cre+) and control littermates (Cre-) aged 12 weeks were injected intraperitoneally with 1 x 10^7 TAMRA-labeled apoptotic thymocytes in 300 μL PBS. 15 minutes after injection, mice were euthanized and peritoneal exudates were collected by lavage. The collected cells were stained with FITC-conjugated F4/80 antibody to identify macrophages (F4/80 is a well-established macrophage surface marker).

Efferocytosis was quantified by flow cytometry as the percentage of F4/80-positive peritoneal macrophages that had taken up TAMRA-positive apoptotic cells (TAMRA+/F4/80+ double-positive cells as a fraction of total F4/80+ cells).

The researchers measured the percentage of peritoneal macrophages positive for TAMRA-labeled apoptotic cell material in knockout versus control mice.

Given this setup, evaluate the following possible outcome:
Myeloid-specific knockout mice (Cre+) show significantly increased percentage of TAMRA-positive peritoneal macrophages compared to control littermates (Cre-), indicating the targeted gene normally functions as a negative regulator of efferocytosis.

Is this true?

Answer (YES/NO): NO